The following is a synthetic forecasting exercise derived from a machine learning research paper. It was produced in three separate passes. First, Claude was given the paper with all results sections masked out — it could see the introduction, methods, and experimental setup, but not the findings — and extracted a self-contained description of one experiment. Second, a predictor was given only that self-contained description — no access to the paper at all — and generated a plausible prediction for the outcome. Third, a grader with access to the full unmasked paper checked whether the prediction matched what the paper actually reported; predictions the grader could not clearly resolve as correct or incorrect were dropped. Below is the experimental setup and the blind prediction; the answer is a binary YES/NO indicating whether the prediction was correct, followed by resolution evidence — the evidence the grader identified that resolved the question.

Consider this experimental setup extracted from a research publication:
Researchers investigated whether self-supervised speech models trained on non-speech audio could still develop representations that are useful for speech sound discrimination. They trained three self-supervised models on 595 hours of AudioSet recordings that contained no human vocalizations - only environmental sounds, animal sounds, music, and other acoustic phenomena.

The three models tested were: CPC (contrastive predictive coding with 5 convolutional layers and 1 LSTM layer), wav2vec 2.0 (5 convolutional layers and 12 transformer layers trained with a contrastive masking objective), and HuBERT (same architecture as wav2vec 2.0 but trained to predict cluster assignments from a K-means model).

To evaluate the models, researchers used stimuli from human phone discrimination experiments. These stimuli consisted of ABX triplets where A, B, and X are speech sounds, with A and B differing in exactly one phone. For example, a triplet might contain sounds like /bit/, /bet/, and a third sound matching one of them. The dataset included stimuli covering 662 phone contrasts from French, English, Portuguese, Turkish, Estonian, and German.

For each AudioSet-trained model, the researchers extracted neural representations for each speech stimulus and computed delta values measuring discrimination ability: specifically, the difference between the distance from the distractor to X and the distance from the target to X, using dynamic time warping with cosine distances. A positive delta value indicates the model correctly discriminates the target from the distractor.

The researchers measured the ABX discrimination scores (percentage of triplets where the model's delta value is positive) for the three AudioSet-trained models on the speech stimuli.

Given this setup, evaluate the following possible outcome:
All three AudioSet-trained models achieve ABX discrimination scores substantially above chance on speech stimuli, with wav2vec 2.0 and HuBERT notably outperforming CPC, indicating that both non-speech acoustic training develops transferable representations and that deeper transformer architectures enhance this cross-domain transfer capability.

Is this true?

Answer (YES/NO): NO